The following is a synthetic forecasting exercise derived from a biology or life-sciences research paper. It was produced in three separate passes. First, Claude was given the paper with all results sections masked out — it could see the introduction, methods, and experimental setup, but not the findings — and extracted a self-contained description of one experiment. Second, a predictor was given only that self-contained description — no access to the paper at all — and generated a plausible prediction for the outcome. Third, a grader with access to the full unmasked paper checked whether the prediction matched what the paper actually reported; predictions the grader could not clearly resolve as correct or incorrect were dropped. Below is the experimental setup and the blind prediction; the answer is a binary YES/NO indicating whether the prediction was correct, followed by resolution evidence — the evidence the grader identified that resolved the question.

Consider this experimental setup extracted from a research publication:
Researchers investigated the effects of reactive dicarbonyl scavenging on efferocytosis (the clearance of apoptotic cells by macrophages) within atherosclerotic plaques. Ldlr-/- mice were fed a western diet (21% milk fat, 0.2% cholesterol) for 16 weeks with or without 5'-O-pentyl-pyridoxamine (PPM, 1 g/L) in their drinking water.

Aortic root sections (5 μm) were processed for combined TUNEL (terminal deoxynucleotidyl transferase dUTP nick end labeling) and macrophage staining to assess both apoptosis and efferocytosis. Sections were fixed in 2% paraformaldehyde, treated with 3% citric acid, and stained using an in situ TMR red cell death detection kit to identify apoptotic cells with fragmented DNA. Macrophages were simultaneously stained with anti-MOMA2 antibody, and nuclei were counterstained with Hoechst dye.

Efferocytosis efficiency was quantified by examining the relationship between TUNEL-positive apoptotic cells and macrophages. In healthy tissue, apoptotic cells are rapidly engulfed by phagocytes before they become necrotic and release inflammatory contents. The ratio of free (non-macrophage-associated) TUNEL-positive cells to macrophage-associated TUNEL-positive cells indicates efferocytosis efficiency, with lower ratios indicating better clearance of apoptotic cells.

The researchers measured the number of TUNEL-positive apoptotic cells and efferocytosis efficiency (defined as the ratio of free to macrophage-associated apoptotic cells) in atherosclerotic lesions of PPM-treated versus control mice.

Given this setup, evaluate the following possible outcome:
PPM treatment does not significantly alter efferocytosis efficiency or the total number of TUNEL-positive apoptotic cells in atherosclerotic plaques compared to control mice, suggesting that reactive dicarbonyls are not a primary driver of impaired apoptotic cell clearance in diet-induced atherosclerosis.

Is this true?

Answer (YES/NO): NO